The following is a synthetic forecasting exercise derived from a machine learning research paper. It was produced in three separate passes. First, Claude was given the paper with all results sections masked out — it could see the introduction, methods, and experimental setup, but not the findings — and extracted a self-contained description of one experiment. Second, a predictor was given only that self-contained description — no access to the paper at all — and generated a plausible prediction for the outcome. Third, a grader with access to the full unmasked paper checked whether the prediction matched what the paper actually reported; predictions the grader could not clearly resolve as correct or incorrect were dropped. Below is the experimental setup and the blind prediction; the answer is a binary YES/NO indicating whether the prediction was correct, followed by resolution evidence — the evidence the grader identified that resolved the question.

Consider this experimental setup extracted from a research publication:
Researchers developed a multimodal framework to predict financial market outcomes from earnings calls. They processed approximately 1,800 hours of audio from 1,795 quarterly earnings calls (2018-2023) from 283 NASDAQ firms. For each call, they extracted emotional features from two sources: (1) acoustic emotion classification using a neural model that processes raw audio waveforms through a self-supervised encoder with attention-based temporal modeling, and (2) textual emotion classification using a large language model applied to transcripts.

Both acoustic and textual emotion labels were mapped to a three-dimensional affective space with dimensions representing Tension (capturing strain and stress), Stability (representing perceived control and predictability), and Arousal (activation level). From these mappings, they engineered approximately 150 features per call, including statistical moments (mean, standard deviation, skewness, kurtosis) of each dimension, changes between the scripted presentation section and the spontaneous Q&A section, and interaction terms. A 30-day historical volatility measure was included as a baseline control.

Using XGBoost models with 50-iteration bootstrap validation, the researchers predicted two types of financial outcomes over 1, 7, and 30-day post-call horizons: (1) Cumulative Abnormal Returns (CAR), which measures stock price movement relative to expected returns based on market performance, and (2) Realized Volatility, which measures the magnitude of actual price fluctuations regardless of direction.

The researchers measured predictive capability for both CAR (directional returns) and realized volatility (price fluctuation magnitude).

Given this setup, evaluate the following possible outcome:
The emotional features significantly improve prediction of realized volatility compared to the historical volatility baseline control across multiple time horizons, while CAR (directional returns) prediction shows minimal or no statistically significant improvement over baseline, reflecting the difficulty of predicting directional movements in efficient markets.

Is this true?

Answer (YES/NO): YES